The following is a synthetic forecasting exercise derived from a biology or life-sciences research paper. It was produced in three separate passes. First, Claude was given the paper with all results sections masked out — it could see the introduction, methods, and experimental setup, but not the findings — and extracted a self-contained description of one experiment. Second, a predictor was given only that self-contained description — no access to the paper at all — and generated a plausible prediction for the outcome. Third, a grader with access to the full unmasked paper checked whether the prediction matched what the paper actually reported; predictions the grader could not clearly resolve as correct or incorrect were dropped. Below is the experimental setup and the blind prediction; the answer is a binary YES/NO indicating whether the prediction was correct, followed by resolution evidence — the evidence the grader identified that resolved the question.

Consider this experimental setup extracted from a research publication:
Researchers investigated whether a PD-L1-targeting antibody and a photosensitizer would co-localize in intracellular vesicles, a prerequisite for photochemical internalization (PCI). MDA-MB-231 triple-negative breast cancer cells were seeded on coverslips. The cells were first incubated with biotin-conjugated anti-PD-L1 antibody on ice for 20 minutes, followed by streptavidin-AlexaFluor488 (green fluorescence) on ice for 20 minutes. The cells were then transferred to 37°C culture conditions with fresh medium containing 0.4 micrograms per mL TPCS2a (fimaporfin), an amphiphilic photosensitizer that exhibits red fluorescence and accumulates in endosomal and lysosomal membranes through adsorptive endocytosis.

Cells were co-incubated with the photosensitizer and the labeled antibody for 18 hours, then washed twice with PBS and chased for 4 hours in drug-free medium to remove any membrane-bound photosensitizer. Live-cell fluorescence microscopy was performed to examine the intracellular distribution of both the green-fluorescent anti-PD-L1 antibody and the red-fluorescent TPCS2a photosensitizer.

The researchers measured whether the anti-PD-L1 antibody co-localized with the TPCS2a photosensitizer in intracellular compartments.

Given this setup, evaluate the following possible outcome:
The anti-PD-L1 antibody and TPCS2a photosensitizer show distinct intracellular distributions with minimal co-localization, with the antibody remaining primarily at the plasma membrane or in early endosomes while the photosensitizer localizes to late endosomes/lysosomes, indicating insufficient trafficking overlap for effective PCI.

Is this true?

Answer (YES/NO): NO